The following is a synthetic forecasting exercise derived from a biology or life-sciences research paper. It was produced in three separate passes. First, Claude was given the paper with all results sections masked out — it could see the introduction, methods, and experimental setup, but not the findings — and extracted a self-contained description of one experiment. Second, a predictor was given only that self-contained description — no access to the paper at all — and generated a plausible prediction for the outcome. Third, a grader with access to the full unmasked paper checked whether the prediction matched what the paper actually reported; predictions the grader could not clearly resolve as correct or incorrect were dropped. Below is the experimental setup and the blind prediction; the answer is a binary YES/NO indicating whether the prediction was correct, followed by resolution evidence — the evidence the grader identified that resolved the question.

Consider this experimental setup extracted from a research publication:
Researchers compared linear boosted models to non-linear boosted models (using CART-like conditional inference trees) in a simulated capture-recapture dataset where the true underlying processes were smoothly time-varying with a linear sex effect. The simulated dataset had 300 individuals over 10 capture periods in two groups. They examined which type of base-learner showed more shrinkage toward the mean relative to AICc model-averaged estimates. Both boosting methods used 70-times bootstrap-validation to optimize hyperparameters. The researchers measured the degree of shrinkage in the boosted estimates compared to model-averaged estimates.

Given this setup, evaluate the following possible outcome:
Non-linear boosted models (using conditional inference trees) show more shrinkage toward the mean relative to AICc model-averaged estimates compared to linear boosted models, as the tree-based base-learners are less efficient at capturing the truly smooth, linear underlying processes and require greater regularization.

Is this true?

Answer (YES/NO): YES